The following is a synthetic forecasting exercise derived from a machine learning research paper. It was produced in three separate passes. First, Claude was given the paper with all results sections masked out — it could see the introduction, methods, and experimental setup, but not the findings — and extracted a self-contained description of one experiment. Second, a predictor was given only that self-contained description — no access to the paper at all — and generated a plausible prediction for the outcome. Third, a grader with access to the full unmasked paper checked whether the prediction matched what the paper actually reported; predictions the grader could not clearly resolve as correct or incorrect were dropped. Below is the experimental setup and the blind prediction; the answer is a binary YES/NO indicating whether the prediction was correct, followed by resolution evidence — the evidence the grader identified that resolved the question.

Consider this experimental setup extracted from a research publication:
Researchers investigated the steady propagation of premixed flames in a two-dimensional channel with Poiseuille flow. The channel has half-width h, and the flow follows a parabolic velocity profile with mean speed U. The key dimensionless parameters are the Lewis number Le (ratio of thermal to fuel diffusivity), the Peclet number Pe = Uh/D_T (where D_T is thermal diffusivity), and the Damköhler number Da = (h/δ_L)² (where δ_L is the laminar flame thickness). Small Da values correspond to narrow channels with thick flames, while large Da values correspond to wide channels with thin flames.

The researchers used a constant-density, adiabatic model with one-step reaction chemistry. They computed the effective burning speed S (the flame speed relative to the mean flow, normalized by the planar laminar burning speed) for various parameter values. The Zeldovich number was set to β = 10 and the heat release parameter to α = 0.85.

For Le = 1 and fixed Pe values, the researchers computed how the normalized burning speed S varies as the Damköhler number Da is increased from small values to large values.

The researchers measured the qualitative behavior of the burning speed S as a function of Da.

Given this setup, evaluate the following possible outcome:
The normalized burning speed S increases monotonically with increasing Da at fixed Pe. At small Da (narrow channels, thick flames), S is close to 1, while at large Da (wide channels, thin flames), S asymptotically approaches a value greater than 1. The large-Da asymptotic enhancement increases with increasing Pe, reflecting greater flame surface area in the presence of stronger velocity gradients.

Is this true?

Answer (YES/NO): NO